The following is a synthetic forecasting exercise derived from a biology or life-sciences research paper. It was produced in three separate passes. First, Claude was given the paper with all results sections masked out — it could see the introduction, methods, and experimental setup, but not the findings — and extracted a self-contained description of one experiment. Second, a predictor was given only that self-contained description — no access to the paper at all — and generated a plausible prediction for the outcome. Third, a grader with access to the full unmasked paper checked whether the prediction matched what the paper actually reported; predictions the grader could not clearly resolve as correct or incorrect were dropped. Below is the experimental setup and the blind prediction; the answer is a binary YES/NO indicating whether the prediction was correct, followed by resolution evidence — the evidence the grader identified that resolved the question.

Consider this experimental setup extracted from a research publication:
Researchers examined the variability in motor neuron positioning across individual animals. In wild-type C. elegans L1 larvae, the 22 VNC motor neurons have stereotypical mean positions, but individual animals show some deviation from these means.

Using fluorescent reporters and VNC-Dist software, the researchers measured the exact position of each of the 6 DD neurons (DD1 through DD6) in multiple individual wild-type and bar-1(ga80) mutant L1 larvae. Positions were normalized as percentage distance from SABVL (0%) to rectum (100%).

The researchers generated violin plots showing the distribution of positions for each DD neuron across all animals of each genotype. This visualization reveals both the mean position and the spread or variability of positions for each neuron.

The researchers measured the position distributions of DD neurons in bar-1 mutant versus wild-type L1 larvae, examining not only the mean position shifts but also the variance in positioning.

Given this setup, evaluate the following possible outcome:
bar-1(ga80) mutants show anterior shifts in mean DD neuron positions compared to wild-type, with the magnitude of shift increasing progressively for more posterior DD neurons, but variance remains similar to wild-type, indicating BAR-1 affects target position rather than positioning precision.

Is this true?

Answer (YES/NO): NO